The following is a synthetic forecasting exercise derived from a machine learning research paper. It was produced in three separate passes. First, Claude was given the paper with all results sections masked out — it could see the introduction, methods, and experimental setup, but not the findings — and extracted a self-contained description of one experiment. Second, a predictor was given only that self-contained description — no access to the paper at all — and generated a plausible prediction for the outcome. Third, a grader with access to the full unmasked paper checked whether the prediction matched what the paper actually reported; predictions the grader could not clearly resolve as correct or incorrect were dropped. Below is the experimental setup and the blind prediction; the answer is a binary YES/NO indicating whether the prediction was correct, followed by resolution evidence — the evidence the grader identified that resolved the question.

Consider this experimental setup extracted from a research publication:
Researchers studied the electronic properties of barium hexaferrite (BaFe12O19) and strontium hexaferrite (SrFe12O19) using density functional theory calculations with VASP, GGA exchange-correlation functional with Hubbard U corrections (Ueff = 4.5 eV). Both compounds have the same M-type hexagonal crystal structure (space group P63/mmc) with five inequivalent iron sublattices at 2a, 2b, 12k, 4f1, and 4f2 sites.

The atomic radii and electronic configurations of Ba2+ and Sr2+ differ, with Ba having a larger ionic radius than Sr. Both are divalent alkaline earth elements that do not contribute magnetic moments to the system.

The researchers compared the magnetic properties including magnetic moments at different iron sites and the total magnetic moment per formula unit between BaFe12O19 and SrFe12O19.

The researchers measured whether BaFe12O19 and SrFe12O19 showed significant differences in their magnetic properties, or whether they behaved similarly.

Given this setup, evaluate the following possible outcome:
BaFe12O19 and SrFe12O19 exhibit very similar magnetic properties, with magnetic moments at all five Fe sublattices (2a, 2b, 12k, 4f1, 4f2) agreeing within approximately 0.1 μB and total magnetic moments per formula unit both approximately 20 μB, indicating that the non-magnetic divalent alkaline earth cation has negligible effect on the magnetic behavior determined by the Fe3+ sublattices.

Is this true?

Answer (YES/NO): NO